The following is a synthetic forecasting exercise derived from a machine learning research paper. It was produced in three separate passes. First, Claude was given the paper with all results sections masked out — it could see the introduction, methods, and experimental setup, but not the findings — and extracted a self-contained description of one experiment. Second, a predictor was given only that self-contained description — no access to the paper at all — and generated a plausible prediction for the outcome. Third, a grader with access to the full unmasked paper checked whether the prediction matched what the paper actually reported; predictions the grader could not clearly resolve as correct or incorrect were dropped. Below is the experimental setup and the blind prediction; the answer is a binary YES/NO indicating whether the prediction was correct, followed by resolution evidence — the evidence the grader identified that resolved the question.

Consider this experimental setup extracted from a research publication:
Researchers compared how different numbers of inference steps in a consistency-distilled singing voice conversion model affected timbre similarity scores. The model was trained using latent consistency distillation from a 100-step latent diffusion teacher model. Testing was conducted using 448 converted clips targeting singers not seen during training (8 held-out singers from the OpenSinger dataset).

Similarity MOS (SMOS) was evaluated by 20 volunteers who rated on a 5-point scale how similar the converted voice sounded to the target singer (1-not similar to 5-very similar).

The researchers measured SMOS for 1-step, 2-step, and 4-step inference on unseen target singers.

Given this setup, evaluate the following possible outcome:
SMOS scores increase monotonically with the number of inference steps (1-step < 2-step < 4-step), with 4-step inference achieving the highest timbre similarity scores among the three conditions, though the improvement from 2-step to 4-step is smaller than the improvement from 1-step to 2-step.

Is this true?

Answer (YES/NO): NO